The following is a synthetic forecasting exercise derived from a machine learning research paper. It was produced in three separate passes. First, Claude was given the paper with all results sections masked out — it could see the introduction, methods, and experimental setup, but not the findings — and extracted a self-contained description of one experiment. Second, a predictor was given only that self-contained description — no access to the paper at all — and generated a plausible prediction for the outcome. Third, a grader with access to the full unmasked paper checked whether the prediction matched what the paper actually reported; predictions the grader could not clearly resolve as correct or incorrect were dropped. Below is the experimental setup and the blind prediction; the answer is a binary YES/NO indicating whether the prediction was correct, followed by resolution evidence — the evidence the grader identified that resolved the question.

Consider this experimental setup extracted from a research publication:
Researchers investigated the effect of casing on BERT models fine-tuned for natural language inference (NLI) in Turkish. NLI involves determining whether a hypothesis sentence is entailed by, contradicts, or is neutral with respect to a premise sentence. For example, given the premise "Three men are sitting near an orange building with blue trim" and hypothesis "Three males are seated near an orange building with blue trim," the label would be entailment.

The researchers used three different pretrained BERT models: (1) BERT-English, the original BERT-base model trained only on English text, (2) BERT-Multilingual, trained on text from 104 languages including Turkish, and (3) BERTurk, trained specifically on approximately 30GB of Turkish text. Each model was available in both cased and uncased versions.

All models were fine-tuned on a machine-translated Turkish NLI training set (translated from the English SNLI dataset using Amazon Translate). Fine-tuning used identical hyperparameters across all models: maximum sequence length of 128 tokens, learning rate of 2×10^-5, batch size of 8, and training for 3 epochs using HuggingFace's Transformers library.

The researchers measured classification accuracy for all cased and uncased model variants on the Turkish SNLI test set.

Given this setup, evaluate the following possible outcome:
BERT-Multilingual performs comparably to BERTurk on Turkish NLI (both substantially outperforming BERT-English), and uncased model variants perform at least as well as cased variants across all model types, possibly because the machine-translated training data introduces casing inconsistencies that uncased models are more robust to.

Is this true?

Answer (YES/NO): NO